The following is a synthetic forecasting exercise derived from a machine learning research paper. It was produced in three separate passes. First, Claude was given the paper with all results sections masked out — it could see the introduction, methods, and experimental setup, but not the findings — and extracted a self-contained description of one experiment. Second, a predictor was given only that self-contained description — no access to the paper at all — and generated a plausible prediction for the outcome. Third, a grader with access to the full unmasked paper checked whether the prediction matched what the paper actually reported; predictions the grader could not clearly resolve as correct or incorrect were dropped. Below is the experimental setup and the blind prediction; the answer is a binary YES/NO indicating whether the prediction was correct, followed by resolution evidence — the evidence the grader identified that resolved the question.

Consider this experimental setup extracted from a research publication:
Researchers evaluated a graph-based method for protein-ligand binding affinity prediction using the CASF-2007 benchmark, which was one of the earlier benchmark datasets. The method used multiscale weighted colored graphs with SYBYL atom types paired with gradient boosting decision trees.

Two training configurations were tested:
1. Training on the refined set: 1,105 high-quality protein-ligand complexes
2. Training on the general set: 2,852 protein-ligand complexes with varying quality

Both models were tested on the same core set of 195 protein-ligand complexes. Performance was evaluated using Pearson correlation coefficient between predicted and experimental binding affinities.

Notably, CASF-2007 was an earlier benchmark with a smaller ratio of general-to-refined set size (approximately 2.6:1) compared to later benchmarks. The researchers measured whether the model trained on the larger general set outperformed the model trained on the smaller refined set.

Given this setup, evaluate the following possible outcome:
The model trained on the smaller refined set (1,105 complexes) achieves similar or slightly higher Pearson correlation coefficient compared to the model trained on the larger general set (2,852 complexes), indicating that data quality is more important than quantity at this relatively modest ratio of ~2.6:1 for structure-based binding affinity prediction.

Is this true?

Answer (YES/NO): NO